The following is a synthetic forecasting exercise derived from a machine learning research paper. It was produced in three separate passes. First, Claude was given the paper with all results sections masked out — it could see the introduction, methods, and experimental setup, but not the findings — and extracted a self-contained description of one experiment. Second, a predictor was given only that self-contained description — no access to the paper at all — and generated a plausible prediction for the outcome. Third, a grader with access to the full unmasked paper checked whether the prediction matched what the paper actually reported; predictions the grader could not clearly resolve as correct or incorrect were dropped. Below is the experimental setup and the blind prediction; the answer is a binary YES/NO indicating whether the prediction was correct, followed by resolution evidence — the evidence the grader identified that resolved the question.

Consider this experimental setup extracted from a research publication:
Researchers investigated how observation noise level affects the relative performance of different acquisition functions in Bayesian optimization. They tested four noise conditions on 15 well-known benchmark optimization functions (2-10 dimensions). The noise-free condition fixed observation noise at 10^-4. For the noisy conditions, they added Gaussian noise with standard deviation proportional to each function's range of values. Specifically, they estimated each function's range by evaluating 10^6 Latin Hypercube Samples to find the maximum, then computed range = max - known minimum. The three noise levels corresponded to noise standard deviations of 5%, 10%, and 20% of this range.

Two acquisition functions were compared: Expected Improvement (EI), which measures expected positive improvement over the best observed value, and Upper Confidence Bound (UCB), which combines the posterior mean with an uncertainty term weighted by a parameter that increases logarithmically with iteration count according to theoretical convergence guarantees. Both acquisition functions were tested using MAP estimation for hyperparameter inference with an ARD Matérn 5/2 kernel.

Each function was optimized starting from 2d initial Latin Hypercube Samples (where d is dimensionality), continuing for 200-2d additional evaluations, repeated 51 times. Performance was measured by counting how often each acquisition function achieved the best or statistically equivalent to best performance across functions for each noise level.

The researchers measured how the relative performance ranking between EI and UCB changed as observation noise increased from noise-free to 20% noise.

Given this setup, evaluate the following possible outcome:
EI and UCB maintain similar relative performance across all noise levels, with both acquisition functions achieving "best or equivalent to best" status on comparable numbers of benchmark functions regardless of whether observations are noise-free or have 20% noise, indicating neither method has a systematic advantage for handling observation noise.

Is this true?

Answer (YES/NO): NO